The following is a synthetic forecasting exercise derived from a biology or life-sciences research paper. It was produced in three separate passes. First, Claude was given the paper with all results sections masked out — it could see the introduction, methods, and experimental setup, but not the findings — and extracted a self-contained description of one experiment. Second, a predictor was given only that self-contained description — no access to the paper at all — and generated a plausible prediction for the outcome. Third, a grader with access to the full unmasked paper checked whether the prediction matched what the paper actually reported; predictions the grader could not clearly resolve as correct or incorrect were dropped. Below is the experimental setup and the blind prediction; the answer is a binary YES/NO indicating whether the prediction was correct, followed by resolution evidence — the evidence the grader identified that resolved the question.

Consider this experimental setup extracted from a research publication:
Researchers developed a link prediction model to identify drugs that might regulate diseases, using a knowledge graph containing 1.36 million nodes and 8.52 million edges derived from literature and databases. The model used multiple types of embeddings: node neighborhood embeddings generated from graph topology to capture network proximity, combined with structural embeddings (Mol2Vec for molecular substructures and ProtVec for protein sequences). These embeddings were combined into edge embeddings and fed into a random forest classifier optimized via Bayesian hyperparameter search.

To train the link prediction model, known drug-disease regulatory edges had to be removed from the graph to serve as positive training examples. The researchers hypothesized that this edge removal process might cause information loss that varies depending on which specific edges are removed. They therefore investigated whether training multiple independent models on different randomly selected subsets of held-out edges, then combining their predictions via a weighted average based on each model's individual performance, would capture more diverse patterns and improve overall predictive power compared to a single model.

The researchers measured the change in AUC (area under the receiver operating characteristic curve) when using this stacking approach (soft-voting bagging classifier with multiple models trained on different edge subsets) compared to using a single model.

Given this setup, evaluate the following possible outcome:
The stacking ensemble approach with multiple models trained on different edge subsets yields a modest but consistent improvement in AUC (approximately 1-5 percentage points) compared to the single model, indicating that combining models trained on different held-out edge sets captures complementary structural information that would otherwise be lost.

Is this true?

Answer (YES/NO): NO